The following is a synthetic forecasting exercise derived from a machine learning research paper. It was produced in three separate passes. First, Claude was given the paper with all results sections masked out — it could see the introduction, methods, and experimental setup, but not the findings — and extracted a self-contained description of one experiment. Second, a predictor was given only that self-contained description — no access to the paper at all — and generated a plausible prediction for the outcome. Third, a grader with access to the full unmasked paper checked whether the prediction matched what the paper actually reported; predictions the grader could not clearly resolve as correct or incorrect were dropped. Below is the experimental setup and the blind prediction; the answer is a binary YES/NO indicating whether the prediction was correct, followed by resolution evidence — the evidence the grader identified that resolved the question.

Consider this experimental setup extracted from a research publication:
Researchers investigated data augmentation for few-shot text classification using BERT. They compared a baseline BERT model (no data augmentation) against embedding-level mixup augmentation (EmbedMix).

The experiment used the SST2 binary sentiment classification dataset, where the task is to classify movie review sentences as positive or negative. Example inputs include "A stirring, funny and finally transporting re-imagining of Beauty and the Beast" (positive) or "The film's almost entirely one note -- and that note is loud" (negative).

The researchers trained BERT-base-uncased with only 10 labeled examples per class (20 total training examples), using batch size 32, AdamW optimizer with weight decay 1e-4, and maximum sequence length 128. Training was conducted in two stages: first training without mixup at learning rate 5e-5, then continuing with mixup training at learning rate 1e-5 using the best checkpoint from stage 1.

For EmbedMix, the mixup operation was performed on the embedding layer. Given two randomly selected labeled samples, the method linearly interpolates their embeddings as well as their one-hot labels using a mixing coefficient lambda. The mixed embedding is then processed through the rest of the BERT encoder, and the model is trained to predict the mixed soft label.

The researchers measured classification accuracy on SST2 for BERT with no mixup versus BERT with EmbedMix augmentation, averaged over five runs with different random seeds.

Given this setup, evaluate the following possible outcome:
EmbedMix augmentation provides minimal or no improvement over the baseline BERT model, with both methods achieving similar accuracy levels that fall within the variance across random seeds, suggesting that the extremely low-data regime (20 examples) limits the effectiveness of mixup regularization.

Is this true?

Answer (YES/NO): NO